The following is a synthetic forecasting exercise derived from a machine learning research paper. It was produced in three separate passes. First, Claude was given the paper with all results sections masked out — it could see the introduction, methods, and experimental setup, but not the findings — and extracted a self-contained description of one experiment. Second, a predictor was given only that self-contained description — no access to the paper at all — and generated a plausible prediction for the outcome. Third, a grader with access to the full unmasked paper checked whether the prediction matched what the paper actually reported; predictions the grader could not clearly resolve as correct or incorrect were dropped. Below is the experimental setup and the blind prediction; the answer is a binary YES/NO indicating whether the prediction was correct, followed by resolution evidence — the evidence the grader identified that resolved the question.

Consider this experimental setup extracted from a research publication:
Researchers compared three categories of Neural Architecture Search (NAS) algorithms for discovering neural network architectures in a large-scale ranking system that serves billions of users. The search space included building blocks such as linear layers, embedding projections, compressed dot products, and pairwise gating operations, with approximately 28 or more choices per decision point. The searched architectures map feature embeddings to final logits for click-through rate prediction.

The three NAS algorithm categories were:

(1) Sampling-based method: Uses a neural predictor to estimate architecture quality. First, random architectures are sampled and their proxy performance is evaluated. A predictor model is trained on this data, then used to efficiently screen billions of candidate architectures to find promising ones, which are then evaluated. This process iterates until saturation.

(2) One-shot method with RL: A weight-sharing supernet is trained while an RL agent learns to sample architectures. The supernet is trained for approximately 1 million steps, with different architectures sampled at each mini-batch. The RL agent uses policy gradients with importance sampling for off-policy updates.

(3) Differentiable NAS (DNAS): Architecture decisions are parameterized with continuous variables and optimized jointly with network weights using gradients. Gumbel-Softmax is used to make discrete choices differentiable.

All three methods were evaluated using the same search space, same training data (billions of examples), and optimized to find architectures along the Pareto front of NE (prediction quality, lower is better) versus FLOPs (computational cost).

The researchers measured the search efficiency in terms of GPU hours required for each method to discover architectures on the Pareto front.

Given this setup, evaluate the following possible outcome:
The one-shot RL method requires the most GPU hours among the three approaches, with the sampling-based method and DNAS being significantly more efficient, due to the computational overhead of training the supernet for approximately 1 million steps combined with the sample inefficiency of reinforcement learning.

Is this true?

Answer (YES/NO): NO